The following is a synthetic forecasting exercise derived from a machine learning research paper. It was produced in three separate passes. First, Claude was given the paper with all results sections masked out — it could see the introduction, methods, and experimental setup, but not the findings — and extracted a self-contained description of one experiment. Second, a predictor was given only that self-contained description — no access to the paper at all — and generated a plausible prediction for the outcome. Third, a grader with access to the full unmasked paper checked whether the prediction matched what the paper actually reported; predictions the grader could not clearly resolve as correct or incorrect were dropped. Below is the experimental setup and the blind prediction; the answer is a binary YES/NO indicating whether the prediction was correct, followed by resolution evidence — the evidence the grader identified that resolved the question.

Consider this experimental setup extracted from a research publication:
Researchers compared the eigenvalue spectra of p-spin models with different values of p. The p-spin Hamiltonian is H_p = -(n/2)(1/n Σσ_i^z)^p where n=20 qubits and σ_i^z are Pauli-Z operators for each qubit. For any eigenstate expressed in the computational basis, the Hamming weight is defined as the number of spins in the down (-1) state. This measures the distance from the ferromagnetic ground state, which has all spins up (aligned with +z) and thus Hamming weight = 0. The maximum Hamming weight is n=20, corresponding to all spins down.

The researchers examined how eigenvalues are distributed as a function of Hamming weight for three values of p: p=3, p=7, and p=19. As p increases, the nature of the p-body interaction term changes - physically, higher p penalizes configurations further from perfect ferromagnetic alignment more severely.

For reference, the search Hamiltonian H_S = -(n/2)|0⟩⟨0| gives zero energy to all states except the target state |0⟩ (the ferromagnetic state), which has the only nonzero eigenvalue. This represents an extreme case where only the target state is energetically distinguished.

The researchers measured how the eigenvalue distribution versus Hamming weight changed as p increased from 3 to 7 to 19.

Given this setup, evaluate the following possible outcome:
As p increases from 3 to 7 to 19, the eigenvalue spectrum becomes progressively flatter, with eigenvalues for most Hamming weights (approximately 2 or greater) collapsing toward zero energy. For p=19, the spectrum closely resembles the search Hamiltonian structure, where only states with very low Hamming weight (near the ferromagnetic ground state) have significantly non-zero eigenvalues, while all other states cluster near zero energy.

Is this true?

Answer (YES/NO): NO